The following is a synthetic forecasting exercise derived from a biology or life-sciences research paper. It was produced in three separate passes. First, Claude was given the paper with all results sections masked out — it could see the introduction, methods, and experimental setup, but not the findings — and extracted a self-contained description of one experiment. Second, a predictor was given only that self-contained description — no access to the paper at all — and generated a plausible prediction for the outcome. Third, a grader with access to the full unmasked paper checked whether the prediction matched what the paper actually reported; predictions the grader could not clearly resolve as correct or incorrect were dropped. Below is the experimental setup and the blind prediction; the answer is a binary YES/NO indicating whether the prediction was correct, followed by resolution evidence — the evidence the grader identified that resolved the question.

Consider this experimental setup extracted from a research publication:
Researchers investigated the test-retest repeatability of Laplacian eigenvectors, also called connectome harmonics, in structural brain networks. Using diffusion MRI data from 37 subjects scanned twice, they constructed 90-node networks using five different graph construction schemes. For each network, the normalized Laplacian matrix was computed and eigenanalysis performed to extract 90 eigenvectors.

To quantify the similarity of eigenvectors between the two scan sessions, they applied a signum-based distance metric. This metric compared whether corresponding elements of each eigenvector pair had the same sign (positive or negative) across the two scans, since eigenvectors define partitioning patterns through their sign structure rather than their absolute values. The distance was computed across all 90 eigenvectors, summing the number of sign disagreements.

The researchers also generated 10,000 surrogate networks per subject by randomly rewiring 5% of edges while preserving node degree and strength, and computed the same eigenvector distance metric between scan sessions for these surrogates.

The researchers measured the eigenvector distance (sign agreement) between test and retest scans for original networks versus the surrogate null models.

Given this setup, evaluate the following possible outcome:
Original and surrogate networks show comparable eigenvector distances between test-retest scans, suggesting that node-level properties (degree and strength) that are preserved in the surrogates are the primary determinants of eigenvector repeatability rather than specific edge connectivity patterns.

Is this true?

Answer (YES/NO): NO